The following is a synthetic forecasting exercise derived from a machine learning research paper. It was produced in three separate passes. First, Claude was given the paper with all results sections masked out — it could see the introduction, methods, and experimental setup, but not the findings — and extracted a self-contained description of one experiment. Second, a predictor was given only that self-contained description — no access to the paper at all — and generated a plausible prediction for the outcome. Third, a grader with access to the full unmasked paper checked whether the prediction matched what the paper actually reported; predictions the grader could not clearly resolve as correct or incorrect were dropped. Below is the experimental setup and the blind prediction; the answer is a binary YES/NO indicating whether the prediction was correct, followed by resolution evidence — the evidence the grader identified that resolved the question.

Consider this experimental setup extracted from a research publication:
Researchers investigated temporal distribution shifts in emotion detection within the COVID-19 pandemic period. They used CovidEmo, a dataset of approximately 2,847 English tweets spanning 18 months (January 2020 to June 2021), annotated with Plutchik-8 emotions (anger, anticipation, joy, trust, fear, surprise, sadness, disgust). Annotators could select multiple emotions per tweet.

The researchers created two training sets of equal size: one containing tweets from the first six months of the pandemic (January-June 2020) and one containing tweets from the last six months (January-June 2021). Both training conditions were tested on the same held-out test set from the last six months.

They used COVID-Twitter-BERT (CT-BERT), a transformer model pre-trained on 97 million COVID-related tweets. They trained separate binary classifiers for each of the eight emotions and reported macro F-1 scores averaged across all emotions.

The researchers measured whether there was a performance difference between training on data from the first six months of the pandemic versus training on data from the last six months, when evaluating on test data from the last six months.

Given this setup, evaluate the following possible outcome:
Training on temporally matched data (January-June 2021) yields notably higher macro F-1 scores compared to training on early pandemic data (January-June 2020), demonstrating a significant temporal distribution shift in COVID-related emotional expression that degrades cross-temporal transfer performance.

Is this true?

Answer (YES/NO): YES